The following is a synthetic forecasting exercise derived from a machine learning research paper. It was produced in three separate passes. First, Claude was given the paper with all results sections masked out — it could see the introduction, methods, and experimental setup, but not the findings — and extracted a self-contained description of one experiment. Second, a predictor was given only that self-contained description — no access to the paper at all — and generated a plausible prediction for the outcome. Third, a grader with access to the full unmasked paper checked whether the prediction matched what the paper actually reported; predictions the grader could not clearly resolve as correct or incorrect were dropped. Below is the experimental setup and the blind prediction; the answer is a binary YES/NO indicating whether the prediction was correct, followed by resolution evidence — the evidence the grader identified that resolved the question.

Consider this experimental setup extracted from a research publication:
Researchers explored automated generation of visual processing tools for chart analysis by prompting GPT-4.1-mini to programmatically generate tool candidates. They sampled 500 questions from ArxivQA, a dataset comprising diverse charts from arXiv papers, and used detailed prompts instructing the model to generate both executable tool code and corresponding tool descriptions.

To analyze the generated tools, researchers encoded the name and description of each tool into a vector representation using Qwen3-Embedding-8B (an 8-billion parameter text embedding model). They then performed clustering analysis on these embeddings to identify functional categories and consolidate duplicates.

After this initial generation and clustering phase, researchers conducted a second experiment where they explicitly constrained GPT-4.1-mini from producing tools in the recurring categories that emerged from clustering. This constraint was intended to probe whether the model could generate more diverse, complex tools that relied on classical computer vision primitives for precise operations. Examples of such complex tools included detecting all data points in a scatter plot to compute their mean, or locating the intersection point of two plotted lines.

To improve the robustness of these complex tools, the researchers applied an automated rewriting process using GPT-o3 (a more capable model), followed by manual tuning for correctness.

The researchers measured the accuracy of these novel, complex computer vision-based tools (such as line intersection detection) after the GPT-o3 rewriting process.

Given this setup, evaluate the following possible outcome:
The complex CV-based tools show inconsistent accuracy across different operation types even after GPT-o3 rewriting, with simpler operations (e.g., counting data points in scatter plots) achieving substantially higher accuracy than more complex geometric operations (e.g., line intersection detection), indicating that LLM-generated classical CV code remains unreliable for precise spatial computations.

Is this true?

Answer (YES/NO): NO